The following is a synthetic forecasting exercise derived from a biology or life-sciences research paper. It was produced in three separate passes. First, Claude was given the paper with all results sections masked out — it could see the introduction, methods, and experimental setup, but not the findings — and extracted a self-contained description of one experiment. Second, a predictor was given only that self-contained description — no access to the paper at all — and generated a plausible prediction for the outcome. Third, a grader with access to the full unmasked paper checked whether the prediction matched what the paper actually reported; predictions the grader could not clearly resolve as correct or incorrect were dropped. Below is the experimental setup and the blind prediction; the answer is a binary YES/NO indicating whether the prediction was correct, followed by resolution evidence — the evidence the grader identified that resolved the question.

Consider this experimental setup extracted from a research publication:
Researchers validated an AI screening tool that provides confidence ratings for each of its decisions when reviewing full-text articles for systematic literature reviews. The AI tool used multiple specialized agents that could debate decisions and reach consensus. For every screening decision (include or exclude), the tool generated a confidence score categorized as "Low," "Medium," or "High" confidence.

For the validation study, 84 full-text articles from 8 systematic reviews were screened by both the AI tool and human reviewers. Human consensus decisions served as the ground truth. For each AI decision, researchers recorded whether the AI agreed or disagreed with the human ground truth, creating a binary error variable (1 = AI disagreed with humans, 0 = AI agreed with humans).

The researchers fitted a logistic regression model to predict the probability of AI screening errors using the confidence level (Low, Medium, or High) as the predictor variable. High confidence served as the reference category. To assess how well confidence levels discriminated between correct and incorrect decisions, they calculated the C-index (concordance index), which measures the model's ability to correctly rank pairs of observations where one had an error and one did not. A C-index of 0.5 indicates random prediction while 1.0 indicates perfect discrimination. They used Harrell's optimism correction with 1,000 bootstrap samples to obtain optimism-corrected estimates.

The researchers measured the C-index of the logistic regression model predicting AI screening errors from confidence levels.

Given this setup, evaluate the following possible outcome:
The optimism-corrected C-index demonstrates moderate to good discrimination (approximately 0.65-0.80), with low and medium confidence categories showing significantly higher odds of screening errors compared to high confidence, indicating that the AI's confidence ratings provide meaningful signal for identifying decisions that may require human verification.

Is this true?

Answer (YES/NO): NO